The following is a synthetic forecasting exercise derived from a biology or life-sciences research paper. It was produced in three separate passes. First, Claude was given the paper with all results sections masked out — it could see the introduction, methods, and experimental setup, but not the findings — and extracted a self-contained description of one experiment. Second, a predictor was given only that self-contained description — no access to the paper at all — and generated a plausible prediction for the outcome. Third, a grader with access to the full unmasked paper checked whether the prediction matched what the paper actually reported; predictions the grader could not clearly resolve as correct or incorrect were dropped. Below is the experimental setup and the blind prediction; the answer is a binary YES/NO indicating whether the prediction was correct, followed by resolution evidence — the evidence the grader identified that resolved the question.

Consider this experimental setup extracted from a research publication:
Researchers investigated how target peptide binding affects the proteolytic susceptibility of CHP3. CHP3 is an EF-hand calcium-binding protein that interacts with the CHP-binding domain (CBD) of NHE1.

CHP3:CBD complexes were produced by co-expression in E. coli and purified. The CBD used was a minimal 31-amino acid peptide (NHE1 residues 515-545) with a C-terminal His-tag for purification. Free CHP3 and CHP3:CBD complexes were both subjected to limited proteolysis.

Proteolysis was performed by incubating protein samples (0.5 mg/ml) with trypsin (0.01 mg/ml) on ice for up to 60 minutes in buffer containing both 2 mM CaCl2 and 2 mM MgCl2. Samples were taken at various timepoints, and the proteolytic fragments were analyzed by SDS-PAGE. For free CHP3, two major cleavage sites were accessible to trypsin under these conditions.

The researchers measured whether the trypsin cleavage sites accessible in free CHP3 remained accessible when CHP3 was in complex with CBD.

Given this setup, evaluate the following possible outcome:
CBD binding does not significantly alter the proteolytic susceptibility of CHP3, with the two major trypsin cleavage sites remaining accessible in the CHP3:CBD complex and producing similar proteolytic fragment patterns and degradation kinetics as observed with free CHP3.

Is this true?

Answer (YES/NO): NO